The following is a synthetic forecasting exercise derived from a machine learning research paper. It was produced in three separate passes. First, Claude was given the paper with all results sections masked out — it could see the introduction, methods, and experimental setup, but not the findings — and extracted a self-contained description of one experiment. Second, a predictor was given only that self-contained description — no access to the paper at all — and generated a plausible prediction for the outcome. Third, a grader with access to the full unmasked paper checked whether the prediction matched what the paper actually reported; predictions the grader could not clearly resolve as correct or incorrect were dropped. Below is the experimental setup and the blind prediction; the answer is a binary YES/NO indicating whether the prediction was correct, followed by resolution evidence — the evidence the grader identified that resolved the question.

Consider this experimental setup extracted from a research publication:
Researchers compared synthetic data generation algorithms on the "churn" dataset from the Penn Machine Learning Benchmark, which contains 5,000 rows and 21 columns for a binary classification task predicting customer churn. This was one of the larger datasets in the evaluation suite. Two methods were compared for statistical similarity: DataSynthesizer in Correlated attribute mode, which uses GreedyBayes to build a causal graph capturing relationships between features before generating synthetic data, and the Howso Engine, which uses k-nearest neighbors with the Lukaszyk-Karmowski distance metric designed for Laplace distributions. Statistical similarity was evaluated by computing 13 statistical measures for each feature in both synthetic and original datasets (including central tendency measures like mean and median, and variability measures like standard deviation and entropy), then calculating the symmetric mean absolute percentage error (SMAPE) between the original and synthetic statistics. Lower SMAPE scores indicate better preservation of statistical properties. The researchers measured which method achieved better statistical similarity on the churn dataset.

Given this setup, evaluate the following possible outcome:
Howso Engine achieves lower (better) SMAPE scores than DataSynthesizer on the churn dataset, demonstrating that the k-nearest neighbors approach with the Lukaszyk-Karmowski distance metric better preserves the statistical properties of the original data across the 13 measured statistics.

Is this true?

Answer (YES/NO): YES